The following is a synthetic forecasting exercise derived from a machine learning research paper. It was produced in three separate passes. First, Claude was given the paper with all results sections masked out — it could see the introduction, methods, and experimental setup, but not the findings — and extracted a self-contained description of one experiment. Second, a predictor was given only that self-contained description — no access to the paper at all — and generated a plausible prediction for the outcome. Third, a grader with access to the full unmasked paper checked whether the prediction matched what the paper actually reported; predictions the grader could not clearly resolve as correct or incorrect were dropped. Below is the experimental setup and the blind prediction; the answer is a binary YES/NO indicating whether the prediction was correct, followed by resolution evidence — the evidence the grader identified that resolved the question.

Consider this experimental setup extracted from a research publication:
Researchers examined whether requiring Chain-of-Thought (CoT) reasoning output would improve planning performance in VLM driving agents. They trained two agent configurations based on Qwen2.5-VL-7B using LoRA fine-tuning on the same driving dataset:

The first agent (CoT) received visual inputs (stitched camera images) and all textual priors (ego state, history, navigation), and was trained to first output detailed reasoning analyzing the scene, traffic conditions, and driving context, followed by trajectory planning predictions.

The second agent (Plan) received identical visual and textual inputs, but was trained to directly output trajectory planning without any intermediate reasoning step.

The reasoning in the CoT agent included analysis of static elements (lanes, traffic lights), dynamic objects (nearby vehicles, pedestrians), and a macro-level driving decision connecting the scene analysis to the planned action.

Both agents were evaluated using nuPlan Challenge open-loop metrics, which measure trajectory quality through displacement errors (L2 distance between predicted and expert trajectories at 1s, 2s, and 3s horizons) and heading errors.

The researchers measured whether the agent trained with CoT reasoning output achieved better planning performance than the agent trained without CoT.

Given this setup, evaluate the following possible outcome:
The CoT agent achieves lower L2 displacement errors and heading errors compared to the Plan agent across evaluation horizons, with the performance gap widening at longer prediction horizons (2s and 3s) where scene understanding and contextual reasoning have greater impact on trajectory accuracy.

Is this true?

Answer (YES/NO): NO